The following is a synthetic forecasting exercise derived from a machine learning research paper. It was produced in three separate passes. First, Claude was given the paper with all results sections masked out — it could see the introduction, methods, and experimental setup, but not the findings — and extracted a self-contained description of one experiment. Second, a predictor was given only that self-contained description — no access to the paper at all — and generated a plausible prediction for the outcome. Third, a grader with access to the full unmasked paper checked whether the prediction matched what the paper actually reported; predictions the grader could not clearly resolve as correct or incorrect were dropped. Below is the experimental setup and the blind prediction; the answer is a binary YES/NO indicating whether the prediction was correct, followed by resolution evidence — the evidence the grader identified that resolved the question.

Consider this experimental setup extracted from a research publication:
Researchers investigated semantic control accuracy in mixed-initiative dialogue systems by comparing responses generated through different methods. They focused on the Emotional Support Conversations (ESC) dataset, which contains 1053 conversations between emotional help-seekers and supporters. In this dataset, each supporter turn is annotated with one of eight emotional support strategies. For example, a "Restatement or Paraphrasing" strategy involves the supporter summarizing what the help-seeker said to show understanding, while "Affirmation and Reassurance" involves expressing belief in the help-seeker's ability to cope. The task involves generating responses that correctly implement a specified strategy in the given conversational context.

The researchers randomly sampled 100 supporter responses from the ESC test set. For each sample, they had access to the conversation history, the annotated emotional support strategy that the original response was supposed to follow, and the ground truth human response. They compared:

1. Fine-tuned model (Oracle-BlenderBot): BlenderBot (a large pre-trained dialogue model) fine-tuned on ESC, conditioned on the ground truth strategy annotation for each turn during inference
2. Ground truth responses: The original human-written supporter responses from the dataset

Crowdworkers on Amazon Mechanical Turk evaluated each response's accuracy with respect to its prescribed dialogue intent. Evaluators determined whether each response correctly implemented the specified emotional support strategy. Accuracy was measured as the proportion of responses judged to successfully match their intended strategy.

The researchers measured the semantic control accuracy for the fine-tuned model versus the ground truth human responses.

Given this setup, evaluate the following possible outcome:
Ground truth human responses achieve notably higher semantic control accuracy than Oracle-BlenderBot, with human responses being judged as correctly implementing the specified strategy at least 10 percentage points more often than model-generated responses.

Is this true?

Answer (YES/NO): NO